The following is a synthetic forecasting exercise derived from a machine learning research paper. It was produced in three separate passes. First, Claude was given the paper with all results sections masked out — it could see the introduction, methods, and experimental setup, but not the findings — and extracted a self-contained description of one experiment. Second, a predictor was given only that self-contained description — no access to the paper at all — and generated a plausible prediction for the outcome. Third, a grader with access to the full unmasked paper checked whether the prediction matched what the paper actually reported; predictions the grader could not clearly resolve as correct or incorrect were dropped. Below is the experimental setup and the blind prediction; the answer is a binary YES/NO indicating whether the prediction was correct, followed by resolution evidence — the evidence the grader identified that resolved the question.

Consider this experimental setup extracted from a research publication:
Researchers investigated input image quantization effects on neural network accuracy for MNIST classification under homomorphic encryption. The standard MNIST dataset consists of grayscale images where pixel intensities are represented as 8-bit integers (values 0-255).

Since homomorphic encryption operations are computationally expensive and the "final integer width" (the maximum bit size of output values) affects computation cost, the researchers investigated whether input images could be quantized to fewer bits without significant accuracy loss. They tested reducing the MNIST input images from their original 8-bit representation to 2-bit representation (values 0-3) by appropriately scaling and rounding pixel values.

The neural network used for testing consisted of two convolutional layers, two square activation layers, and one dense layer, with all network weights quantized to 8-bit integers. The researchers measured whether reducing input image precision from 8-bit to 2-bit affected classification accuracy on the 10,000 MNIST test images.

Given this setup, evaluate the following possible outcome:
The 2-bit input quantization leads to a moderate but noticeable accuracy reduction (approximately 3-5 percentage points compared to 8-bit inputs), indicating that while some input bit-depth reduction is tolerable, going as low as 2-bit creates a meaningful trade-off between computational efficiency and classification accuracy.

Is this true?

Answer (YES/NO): NO